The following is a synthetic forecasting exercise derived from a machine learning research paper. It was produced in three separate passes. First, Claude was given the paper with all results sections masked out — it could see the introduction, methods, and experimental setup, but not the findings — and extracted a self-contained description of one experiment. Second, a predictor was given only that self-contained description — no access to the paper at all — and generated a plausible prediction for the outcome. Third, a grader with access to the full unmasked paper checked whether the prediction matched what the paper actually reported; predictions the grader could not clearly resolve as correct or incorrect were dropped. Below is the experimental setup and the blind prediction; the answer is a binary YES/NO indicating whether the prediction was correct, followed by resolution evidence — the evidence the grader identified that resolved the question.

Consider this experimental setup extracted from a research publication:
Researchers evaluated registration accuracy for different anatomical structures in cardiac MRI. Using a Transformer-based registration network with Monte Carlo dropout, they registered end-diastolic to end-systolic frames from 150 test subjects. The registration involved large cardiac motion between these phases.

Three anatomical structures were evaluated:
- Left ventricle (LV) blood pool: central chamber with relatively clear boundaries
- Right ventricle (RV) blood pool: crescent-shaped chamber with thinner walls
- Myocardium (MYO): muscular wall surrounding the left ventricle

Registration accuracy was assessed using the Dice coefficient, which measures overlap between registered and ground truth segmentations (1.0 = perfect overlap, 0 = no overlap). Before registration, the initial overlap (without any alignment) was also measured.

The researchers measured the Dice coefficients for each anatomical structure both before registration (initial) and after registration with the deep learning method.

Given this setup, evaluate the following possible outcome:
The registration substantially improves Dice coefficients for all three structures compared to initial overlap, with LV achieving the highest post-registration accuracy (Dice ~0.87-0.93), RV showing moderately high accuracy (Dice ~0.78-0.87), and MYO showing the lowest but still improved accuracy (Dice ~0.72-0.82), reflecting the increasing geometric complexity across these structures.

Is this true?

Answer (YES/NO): NO